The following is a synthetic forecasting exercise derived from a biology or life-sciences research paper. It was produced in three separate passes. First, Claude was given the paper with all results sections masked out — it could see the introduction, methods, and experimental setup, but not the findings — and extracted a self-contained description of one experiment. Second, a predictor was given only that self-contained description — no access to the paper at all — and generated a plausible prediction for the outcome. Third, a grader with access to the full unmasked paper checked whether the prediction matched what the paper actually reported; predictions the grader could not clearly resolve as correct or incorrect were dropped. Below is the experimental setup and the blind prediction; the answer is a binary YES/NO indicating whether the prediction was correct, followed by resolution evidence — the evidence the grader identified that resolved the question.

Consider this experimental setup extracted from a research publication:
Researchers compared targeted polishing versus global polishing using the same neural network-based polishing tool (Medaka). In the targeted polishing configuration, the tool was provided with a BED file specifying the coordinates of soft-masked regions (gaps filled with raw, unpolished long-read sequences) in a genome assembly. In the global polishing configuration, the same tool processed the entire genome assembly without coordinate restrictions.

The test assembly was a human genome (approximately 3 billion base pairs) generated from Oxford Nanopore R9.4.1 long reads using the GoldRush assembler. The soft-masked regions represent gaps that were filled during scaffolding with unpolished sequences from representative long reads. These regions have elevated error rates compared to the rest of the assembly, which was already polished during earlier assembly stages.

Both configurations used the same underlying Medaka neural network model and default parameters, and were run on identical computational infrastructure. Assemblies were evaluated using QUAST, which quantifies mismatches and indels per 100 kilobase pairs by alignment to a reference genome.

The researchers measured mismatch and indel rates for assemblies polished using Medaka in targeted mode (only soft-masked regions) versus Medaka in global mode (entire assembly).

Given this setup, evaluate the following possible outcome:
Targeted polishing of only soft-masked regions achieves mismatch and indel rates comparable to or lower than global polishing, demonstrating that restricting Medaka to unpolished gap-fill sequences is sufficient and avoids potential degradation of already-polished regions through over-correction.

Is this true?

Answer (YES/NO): NO